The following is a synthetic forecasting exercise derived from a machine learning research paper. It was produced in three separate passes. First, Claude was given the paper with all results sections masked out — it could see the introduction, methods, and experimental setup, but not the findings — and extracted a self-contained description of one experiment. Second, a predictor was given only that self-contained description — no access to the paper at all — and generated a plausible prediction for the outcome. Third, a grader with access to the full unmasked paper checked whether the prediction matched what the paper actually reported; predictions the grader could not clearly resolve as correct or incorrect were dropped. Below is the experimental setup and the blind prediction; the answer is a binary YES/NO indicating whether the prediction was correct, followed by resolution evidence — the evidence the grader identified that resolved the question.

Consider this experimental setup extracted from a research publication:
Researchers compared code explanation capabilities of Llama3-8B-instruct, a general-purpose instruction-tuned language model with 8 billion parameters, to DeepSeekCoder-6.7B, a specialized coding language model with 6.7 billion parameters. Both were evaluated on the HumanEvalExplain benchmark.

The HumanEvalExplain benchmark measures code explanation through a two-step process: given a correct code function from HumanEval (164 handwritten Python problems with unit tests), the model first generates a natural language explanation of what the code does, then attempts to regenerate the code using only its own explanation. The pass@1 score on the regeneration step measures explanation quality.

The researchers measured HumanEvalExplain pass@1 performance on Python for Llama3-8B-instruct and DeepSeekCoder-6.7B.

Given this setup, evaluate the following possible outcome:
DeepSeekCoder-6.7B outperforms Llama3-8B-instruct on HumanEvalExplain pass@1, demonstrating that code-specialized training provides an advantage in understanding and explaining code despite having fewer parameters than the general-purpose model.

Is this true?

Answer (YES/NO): YES